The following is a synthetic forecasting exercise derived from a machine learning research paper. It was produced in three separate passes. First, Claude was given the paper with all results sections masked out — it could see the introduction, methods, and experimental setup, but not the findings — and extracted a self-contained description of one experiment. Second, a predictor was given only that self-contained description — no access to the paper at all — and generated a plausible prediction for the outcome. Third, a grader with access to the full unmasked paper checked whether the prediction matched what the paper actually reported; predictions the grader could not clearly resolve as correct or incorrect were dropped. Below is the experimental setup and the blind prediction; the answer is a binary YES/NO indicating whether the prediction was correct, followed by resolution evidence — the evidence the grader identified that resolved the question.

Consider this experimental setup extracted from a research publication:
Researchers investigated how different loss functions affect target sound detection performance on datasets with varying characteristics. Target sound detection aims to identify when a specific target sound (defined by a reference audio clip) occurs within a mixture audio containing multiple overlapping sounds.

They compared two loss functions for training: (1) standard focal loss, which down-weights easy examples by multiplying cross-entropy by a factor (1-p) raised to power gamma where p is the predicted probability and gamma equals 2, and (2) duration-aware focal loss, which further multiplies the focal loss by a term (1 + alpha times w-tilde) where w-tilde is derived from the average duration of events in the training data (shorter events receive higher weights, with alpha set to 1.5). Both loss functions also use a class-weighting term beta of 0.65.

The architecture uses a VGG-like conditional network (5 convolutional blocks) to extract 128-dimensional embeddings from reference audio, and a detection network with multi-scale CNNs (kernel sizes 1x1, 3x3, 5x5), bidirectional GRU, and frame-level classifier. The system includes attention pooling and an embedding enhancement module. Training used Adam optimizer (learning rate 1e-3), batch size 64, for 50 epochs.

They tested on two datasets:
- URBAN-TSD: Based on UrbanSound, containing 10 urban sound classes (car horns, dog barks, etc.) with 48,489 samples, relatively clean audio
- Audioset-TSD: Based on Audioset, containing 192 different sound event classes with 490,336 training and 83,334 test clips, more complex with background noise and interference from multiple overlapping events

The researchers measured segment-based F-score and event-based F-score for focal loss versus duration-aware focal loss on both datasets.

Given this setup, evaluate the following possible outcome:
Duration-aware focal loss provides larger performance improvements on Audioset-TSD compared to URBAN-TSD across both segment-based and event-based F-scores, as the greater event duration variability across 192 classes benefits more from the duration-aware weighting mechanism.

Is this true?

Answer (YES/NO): YES